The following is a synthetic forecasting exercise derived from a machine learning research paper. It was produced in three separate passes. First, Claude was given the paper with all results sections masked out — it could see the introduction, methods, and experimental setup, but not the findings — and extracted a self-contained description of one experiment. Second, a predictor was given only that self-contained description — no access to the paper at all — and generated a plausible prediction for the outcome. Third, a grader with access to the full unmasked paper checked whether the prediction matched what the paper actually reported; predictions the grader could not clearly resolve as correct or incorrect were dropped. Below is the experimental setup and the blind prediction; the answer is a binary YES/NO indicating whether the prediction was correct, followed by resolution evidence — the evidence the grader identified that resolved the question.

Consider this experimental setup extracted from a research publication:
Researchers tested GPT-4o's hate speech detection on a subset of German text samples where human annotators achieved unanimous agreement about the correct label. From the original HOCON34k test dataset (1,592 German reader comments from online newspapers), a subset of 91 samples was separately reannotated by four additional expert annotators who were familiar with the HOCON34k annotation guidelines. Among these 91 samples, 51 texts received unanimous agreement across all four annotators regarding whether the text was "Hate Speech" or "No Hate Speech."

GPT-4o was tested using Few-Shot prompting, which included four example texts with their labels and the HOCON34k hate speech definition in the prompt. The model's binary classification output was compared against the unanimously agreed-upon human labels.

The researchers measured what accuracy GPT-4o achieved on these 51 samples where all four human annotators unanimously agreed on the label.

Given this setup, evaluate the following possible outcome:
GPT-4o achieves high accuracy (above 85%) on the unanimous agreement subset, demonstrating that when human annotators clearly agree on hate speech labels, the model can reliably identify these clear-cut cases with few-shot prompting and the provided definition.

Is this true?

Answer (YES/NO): YES